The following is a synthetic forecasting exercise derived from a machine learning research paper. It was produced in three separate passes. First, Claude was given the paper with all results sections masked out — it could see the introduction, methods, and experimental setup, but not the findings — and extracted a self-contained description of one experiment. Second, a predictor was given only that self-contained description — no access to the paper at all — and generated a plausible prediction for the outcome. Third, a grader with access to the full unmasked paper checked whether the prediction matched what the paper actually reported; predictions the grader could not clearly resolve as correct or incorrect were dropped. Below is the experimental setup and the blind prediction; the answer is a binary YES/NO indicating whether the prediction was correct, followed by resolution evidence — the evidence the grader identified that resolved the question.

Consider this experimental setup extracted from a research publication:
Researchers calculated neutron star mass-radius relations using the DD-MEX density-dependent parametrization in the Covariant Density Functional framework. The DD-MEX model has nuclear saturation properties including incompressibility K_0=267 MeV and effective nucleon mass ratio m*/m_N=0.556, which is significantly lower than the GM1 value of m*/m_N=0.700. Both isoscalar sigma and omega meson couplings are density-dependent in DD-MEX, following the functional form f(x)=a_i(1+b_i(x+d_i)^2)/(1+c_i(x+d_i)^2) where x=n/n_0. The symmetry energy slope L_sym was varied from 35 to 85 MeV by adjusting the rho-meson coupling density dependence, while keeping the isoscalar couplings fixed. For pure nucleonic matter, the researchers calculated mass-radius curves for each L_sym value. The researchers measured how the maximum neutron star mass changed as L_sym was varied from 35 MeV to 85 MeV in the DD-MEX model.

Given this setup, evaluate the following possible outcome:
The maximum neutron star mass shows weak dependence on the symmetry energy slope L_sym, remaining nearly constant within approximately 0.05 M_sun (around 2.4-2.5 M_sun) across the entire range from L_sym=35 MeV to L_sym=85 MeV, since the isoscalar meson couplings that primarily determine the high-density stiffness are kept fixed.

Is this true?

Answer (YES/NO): NO